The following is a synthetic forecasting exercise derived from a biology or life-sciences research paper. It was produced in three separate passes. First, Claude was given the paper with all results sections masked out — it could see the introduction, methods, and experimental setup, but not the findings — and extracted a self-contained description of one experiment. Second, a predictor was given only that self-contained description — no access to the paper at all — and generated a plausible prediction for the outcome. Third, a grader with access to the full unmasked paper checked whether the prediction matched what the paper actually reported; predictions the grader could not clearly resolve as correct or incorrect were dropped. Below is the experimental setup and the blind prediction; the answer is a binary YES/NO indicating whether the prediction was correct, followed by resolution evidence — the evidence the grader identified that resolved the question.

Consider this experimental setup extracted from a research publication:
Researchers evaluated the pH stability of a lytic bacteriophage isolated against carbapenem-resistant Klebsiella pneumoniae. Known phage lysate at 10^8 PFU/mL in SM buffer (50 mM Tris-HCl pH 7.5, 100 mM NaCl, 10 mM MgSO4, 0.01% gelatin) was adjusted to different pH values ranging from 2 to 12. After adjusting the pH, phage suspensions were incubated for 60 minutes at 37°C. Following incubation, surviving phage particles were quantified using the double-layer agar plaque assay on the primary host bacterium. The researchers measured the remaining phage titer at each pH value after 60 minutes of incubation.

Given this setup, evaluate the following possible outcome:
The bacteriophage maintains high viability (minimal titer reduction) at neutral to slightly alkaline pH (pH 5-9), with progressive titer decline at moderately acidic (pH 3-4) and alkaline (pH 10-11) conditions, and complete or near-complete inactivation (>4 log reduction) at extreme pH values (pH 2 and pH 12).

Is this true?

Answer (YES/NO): NO